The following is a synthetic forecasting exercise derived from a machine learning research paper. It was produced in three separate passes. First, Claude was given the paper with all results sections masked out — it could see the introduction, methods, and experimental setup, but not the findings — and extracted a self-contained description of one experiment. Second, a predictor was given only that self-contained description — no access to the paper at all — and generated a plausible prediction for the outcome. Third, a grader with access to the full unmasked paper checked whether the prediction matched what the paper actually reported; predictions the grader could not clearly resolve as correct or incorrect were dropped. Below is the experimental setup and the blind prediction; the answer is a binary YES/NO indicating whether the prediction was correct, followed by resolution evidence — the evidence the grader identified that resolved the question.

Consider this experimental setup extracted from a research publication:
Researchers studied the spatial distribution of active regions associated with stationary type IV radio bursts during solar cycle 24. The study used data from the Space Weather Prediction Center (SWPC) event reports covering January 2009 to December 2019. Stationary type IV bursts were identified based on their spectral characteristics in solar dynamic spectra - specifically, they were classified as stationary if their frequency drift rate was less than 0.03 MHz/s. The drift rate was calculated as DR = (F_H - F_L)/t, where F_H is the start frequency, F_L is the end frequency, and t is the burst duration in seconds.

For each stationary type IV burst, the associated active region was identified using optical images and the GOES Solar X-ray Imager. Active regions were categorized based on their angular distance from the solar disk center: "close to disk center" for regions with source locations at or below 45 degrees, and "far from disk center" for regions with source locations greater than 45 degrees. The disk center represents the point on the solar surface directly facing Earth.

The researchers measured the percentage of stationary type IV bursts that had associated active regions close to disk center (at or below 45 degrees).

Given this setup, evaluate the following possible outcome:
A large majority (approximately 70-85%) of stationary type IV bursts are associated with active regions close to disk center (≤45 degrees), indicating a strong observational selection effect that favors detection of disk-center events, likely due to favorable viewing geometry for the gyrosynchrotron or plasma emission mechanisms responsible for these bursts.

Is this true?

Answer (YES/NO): NO